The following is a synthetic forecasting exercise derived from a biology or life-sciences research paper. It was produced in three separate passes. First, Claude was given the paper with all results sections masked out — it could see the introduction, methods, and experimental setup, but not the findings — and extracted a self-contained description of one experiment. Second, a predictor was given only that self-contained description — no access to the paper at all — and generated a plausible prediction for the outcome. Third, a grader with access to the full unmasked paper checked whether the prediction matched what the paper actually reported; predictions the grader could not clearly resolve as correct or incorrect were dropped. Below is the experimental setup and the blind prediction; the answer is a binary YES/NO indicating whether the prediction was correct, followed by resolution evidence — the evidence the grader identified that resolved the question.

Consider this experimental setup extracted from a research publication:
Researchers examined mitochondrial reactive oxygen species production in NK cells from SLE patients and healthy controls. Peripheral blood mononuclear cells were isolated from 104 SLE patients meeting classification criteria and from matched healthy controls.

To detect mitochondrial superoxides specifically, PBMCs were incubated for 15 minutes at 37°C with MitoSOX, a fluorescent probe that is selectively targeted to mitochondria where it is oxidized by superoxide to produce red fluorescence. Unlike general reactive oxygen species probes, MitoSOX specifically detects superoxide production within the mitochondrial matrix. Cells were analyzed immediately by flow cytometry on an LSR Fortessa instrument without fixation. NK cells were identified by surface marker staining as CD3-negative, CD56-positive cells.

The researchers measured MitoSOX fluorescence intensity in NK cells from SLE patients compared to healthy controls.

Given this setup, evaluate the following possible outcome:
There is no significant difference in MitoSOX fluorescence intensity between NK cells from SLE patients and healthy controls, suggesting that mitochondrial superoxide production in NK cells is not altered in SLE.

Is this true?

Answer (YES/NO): NO